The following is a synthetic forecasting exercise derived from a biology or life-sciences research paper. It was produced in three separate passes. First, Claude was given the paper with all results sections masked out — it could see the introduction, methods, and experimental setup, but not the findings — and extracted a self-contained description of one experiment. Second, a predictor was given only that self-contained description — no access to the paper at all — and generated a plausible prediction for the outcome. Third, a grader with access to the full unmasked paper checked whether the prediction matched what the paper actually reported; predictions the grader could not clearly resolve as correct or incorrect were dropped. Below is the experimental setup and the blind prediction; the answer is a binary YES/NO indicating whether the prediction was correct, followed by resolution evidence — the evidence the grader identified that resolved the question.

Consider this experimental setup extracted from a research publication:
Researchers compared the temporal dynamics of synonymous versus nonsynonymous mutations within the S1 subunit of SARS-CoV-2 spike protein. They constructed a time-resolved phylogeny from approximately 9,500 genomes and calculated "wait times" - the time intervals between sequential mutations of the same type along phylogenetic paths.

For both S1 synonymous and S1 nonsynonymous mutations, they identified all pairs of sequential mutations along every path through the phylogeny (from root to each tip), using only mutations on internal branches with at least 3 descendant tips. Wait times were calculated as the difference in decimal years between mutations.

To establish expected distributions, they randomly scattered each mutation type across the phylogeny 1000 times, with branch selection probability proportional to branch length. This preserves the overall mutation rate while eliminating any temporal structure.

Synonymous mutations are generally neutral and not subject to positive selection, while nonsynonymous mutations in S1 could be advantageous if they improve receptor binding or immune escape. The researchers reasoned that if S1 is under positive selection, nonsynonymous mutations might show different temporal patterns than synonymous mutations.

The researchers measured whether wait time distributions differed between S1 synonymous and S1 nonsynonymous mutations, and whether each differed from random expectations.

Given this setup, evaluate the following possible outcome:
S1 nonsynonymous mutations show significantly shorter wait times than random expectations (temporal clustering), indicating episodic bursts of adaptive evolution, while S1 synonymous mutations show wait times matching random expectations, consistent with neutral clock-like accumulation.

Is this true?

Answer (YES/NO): YES